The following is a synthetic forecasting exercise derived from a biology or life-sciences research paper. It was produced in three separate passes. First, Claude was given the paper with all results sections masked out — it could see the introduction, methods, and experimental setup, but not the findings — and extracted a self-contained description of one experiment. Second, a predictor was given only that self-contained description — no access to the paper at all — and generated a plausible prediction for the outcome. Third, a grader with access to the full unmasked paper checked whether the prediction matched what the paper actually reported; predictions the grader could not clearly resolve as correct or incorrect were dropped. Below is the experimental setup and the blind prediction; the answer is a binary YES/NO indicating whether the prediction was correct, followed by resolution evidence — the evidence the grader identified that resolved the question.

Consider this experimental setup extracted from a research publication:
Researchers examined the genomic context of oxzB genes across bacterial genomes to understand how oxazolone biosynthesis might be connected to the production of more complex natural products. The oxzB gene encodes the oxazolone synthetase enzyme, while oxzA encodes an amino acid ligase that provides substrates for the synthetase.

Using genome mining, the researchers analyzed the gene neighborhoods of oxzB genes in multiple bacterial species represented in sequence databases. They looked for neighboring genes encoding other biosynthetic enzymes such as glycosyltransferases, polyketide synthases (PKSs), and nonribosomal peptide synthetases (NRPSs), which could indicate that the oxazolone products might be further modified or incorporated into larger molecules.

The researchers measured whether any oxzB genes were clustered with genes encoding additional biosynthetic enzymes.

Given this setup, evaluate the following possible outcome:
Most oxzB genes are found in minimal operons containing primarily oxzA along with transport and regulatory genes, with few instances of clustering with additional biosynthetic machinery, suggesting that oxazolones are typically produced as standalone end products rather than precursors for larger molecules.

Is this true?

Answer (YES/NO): NO